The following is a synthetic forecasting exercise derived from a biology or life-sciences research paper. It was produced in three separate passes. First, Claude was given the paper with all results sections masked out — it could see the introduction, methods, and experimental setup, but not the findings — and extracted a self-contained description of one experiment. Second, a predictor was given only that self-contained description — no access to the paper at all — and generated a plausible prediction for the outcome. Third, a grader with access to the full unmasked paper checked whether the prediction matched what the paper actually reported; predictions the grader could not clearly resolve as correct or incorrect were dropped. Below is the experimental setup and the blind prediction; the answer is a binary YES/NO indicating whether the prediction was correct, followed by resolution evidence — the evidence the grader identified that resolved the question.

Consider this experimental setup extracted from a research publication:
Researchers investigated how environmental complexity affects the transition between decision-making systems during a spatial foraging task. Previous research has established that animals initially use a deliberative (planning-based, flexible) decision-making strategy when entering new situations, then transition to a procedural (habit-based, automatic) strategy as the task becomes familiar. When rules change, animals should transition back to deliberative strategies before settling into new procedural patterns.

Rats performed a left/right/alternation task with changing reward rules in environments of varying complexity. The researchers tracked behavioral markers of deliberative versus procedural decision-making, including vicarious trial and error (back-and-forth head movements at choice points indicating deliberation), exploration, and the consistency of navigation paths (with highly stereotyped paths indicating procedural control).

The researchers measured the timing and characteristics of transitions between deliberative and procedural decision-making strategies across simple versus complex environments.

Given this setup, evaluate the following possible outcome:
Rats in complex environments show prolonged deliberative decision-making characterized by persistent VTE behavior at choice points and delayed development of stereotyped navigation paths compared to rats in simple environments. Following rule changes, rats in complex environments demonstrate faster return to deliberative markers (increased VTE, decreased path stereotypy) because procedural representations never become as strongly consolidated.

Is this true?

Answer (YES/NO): NO